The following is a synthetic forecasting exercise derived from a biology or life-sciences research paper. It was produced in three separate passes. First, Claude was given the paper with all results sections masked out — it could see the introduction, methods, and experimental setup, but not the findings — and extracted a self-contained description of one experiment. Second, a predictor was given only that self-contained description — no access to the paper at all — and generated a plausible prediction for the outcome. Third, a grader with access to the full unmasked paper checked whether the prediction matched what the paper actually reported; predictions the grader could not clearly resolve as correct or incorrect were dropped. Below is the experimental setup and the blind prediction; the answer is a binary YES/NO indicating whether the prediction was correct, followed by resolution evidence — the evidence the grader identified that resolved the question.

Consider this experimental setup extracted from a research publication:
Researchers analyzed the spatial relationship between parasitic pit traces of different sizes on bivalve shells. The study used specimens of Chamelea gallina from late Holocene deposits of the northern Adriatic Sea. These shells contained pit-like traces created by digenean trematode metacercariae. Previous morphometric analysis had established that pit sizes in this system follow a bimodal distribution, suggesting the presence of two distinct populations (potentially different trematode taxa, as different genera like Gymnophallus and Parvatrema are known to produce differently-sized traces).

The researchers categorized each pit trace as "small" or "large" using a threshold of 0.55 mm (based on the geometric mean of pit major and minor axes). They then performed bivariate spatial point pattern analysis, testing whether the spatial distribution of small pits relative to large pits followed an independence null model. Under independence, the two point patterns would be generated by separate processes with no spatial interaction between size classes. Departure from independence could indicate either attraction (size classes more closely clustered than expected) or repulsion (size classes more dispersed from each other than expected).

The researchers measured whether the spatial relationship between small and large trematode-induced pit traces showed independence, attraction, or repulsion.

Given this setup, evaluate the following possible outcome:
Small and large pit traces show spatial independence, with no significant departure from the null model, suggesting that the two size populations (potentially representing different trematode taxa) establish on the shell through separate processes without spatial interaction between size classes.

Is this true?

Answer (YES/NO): YES